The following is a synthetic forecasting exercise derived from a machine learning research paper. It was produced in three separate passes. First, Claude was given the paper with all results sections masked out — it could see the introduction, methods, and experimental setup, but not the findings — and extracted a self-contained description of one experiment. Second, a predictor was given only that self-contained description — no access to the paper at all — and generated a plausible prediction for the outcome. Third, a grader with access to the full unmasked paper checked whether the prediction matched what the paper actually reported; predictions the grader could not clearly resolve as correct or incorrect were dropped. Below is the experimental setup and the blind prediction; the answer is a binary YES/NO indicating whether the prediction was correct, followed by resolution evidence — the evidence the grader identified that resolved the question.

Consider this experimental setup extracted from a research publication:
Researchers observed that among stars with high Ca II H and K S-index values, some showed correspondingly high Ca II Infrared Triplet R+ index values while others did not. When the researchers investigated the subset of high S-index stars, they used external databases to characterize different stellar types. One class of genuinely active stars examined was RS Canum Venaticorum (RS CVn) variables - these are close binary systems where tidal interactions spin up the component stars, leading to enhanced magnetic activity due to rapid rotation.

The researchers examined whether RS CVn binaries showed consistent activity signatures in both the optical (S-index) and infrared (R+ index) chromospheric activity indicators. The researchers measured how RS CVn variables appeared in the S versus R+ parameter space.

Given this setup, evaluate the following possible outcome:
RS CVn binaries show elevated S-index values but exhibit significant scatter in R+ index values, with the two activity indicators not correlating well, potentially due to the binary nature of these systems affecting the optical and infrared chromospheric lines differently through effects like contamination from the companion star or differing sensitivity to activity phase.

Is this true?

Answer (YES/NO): NO